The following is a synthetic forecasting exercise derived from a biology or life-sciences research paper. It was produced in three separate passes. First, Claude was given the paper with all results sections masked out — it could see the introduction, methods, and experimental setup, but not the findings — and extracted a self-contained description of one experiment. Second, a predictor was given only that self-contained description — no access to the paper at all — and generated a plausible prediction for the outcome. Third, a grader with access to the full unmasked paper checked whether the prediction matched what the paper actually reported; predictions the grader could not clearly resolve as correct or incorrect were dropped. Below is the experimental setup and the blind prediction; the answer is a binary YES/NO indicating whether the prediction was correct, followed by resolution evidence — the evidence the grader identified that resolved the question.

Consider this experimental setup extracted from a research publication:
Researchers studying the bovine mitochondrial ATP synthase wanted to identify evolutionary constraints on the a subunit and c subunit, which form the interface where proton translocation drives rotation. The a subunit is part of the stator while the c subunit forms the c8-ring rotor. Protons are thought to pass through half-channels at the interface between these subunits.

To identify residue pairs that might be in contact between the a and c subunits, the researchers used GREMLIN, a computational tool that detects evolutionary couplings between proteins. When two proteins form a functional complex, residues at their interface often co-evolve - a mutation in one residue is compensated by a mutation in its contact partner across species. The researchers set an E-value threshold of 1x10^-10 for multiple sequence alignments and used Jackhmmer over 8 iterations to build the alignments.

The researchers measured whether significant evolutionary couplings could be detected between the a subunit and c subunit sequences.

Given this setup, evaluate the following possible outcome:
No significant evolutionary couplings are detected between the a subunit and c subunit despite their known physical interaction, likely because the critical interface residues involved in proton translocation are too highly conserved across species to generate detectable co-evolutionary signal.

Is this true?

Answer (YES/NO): NO